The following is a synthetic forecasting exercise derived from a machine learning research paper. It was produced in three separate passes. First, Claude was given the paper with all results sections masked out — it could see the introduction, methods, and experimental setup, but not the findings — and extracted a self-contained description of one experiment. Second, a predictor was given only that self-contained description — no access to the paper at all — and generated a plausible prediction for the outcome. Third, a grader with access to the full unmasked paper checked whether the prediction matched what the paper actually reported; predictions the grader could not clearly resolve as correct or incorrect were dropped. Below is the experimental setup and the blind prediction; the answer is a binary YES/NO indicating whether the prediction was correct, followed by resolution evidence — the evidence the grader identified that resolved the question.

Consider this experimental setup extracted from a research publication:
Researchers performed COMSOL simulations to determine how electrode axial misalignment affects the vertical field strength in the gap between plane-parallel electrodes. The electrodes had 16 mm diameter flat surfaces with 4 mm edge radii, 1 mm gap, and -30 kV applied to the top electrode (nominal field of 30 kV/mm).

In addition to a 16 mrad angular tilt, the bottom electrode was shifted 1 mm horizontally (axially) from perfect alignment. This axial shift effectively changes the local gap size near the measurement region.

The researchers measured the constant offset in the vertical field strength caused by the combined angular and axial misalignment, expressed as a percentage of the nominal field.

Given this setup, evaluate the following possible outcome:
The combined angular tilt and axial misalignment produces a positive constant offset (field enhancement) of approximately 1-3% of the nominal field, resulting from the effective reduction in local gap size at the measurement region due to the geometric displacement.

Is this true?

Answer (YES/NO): NO